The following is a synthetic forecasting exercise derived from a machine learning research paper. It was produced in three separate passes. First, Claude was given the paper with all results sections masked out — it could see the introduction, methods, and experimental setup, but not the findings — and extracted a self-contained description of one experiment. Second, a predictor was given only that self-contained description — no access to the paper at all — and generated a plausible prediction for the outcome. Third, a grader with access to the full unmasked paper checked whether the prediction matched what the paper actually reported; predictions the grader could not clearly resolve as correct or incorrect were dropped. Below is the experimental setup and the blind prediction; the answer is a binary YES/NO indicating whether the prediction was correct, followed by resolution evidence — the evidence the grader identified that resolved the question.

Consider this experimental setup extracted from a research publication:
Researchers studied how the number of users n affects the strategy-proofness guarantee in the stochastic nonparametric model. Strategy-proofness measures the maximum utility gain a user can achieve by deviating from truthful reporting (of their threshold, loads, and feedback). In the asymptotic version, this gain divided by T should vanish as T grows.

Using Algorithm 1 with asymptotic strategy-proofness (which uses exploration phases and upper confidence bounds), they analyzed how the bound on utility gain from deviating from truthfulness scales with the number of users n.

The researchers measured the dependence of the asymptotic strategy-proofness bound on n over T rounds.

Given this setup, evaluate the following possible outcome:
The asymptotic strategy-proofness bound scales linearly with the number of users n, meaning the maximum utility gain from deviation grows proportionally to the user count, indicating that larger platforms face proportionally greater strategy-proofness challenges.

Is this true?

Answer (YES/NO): NO